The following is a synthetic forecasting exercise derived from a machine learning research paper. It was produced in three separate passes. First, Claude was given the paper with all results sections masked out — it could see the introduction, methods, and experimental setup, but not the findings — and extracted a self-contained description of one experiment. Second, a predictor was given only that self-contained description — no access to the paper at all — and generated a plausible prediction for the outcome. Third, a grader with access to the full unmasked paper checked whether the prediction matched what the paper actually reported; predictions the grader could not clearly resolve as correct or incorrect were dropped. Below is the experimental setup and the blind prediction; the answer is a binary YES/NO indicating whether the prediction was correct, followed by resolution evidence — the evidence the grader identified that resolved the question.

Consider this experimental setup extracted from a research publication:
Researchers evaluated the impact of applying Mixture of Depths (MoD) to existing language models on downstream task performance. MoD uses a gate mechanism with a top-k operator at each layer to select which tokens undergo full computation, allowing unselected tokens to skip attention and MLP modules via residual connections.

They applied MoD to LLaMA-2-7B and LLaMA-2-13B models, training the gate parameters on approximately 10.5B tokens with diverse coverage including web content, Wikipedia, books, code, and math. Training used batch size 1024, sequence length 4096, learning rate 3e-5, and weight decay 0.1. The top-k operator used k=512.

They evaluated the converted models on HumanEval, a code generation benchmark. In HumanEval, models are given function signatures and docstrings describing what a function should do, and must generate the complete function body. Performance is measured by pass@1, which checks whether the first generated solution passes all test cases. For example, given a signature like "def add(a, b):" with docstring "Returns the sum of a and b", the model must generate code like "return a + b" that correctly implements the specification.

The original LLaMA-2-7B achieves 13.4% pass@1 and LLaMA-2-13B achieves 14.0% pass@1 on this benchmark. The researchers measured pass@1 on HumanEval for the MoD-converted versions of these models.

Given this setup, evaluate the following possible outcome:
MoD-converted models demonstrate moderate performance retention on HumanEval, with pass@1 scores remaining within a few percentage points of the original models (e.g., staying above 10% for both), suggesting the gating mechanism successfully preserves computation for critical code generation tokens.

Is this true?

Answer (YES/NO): NO